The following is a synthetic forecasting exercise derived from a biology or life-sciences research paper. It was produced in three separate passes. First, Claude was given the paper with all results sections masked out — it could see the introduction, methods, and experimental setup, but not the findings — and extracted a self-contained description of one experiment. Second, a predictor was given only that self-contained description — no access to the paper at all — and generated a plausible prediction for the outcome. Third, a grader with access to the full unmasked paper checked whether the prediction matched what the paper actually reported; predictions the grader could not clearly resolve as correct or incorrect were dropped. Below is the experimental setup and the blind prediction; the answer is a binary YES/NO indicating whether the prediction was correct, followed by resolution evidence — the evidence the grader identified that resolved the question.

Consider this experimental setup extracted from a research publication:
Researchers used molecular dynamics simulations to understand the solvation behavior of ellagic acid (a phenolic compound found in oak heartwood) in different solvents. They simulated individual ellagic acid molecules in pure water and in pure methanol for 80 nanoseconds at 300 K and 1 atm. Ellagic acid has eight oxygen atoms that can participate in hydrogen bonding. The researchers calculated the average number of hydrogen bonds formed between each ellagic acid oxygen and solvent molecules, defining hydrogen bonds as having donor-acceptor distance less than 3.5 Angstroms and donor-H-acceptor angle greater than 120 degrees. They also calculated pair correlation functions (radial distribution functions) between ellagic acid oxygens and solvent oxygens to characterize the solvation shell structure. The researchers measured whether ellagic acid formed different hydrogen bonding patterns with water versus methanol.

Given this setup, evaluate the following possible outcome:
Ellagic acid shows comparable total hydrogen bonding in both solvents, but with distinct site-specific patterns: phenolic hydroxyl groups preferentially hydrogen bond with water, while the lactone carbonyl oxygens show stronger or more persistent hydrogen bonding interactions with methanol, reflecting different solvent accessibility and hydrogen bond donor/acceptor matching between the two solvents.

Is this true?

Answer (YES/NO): NO